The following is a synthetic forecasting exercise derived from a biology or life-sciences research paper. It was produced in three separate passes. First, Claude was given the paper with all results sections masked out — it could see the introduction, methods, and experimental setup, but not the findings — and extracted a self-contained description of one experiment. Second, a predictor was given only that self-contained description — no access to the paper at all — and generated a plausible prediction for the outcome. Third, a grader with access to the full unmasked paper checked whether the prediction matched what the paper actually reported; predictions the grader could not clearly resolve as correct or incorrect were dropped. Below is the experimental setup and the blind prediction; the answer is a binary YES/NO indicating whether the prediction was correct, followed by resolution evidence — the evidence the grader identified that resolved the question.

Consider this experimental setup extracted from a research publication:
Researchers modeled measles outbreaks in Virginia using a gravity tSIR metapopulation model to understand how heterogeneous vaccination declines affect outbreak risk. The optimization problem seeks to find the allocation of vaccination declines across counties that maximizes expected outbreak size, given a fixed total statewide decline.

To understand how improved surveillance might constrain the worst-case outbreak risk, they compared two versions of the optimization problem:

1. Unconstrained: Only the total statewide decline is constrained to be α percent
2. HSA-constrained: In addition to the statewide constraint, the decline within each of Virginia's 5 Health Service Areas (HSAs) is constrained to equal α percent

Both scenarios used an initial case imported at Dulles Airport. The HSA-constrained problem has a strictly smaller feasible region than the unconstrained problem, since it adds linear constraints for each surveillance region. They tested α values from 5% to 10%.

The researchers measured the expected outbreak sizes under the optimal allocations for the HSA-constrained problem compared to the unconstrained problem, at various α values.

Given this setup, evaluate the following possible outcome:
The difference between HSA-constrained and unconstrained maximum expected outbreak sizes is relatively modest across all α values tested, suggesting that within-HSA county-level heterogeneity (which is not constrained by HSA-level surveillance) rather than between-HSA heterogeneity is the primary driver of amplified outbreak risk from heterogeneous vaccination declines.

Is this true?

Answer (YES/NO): YES